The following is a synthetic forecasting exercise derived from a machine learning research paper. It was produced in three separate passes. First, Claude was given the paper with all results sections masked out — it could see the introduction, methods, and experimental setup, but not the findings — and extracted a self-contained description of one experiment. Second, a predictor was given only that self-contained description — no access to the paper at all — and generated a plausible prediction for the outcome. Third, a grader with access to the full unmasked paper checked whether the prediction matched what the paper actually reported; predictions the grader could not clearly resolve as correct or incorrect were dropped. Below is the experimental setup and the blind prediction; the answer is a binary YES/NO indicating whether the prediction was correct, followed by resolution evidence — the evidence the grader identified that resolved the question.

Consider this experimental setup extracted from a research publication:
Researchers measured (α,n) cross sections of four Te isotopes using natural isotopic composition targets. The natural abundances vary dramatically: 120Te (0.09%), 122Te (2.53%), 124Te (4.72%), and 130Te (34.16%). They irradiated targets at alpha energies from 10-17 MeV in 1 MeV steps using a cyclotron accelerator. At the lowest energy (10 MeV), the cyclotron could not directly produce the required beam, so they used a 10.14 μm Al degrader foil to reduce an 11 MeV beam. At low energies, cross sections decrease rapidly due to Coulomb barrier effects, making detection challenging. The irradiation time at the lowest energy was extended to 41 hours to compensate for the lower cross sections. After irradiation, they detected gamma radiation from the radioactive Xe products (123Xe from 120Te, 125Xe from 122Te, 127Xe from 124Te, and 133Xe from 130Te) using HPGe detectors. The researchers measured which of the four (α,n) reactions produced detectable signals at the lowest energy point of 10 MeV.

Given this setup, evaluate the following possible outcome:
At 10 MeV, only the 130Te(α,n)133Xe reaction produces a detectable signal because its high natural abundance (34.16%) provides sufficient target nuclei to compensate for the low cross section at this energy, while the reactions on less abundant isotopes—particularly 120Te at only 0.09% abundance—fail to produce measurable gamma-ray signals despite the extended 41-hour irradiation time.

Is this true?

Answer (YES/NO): NO